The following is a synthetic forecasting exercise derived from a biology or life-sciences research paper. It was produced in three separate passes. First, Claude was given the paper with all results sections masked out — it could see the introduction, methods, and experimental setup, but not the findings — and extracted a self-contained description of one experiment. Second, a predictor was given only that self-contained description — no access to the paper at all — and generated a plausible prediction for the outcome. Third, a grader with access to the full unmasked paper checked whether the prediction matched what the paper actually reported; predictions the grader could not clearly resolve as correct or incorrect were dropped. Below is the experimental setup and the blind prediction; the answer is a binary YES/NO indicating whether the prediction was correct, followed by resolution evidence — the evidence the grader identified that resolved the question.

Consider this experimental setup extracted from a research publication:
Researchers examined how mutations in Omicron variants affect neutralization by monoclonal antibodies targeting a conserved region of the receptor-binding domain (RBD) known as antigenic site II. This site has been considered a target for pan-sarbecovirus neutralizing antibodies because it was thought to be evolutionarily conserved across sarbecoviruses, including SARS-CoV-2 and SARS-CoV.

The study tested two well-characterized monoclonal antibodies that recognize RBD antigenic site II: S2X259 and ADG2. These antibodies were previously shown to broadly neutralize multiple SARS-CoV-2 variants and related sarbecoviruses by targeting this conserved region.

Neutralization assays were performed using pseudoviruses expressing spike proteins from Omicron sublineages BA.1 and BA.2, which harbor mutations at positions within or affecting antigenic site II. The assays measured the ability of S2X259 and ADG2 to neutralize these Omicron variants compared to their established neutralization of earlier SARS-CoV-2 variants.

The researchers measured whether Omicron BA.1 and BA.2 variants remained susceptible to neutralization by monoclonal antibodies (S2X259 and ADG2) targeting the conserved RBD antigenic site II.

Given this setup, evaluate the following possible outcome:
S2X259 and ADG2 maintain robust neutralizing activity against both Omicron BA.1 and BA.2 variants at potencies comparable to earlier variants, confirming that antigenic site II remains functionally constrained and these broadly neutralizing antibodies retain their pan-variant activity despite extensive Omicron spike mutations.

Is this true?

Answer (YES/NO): NO